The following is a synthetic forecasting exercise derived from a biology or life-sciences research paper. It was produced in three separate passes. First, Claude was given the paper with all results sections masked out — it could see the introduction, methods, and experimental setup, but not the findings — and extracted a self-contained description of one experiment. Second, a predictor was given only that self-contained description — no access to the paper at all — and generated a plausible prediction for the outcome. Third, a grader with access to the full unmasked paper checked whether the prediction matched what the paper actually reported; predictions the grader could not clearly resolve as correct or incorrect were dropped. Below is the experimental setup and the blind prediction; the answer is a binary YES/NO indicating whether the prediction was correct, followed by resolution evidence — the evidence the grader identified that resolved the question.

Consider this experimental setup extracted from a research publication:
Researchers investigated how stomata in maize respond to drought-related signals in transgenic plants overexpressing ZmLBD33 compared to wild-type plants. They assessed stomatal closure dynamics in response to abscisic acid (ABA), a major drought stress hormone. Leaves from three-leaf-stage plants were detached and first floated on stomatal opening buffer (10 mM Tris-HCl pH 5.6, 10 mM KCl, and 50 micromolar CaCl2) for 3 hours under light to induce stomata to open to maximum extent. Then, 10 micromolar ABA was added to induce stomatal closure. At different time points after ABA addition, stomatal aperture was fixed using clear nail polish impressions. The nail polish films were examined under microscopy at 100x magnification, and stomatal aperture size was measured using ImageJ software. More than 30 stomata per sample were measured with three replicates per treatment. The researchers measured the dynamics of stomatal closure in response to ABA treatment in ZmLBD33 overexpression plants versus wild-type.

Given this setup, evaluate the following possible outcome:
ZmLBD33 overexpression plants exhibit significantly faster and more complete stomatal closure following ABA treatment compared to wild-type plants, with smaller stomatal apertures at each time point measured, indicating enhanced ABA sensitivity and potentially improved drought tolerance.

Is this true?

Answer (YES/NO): NO